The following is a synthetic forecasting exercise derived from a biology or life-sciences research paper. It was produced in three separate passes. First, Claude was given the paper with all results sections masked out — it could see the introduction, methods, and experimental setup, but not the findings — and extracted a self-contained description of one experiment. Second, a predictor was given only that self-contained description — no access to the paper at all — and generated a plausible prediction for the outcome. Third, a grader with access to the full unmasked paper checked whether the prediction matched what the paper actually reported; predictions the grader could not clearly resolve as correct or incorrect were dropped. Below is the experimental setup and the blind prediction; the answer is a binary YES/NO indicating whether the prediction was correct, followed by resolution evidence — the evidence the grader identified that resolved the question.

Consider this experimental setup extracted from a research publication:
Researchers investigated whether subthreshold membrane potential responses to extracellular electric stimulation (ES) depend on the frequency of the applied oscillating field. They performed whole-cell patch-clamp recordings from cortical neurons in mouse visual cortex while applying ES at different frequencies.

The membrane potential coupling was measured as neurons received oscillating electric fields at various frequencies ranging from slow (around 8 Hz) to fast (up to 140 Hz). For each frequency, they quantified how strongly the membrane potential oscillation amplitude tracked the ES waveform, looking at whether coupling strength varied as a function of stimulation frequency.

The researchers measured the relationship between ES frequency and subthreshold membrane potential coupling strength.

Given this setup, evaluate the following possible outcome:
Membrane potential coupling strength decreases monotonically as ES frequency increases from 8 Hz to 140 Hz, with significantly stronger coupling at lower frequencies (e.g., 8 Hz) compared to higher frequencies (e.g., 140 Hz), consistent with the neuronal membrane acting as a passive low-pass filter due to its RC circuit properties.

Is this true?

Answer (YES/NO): NO